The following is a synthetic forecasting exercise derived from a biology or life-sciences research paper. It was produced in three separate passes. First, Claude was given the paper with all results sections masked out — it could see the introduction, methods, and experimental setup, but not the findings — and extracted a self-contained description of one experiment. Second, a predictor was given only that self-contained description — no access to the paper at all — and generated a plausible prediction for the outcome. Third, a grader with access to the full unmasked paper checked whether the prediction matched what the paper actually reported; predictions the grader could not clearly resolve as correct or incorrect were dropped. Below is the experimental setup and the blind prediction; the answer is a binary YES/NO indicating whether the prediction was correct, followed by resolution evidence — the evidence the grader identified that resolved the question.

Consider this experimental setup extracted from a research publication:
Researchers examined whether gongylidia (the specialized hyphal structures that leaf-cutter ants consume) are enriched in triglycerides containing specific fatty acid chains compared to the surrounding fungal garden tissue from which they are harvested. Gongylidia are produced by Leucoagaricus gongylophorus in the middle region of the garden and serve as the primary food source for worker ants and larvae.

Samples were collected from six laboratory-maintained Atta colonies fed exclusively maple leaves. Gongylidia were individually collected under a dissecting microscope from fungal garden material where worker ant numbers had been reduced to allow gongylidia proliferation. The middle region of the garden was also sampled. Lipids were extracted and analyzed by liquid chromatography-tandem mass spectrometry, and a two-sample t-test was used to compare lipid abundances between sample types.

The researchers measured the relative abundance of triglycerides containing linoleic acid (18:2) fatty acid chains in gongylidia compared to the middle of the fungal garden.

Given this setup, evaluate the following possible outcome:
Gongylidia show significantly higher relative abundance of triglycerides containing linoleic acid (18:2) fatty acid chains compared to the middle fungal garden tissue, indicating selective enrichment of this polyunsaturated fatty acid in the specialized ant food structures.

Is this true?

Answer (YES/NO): YES